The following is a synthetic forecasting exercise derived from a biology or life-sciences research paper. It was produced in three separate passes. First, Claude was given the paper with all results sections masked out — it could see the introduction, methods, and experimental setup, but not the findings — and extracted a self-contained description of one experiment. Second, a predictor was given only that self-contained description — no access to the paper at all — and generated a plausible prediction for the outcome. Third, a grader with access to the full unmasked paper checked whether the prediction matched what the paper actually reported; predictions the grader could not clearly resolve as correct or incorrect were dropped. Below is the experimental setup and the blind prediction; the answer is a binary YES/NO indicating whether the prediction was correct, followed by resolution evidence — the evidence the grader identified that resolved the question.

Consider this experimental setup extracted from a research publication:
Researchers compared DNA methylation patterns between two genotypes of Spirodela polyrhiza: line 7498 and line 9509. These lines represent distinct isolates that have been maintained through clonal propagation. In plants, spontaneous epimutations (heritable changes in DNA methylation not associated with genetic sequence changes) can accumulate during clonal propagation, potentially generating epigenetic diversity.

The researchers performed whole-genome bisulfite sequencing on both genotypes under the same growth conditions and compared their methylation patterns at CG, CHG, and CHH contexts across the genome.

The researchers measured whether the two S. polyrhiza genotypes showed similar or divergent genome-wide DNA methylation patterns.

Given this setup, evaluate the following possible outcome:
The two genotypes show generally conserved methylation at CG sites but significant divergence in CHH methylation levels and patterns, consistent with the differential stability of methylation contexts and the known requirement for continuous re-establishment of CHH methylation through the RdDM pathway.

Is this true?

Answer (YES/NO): NO